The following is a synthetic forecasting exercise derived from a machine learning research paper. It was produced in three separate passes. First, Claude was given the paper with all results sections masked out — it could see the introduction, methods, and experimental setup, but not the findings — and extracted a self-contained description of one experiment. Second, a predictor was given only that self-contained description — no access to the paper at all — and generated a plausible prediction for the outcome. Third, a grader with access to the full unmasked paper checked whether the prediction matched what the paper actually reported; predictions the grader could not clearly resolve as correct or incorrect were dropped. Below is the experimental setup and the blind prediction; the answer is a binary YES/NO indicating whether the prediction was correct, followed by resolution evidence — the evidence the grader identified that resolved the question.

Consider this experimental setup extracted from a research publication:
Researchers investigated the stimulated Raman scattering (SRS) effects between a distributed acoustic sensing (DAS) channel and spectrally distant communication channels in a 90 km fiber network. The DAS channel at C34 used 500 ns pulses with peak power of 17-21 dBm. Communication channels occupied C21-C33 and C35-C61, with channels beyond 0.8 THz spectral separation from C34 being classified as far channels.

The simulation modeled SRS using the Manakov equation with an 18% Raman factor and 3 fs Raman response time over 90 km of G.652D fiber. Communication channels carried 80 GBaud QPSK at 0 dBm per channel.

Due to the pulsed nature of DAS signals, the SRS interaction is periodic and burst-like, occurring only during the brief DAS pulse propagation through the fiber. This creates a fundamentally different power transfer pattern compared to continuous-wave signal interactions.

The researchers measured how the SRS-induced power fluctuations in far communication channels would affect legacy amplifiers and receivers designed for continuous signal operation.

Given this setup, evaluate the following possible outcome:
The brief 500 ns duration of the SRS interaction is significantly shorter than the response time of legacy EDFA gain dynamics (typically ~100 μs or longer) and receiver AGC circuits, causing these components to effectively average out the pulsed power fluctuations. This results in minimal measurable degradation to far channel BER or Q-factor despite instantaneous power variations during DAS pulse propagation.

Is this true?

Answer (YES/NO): NO